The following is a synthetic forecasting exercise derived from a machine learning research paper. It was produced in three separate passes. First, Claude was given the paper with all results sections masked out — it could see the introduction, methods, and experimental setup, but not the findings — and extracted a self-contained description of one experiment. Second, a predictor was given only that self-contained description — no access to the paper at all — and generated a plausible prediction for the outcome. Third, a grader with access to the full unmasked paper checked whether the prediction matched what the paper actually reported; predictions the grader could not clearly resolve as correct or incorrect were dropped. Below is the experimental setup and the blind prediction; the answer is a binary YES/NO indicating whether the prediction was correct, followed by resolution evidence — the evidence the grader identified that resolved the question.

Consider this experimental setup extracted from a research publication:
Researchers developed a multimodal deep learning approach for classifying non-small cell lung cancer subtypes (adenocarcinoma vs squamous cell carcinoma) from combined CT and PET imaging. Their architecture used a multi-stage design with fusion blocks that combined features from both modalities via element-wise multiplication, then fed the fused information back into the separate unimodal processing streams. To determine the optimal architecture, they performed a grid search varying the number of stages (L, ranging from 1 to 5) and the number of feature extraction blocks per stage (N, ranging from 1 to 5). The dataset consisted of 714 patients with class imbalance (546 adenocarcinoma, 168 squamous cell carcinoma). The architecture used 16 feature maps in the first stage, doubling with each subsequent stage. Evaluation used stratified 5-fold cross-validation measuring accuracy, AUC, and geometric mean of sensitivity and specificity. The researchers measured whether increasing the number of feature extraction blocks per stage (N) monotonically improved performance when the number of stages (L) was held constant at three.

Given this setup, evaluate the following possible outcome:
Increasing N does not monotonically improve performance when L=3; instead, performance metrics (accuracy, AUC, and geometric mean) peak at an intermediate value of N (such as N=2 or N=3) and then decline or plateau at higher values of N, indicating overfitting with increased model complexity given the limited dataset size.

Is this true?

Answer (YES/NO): YES